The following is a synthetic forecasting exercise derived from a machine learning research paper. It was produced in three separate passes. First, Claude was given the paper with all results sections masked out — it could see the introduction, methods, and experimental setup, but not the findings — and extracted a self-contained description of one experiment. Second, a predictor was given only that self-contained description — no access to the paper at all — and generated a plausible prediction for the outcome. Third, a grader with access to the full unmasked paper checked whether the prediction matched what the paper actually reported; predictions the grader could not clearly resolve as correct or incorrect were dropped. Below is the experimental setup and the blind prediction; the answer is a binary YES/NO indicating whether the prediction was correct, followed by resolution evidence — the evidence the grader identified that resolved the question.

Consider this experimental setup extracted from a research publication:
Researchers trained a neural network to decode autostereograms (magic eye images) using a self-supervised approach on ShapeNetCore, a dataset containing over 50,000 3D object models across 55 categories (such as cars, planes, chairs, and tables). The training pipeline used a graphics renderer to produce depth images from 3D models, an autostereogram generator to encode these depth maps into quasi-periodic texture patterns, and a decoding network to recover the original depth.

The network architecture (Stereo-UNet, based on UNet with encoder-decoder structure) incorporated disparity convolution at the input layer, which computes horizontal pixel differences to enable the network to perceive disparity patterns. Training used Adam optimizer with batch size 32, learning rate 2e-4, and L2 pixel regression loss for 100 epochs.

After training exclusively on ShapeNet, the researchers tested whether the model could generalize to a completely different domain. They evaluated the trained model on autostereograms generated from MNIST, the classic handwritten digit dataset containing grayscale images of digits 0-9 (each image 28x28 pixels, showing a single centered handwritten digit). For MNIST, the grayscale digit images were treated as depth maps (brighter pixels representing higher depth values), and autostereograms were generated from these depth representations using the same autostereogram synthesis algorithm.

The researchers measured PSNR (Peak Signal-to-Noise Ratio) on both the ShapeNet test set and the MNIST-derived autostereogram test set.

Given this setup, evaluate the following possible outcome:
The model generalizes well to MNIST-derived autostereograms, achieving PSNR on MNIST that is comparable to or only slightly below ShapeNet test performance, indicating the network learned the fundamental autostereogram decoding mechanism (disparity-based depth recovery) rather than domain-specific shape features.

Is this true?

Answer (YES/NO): NO